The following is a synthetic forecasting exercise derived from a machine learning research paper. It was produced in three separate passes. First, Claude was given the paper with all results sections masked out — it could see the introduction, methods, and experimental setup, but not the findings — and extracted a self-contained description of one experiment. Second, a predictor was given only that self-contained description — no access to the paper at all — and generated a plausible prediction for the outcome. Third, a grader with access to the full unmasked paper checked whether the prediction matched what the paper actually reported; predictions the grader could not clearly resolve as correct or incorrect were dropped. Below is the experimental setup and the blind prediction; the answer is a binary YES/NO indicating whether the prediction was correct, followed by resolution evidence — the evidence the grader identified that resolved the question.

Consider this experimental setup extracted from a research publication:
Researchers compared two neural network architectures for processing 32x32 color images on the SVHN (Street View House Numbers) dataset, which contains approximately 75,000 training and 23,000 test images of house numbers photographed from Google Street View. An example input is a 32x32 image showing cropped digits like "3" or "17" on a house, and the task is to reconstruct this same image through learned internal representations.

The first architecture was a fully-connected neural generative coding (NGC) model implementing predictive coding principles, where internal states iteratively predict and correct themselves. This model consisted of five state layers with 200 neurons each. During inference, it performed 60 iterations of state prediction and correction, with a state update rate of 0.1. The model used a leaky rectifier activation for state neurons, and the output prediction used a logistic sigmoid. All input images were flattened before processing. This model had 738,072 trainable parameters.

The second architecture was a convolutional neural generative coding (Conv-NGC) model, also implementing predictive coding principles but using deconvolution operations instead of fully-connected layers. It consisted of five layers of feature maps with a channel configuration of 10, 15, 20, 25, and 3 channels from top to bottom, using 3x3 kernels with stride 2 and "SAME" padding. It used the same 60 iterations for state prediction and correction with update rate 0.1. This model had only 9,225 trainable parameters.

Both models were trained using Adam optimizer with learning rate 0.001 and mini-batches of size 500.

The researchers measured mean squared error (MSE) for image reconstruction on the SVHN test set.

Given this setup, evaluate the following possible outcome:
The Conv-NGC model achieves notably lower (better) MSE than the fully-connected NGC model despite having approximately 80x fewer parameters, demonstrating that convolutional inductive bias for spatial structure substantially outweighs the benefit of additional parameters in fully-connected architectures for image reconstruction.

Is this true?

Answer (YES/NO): YES